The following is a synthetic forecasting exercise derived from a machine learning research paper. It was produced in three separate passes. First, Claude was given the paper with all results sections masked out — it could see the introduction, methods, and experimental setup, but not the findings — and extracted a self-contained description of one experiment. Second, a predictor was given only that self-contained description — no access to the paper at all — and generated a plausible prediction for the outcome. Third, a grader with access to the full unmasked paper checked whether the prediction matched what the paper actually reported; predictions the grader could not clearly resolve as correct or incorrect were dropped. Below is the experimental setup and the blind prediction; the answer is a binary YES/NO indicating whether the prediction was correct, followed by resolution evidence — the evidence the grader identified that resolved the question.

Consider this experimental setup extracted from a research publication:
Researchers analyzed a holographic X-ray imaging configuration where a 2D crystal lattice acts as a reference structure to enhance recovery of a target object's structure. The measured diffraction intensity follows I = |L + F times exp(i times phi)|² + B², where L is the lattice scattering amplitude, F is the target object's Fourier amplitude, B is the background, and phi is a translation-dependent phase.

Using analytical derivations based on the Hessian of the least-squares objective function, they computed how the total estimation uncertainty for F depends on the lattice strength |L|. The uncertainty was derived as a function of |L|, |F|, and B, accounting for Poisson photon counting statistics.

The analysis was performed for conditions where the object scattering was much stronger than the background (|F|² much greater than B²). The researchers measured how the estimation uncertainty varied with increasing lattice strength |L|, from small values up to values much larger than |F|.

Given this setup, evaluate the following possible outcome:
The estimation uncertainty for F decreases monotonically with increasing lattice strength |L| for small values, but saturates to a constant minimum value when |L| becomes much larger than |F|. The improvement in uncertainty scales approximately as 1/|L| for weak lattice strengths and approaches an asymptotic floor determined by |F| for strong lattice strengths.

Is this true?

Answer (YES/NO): NO